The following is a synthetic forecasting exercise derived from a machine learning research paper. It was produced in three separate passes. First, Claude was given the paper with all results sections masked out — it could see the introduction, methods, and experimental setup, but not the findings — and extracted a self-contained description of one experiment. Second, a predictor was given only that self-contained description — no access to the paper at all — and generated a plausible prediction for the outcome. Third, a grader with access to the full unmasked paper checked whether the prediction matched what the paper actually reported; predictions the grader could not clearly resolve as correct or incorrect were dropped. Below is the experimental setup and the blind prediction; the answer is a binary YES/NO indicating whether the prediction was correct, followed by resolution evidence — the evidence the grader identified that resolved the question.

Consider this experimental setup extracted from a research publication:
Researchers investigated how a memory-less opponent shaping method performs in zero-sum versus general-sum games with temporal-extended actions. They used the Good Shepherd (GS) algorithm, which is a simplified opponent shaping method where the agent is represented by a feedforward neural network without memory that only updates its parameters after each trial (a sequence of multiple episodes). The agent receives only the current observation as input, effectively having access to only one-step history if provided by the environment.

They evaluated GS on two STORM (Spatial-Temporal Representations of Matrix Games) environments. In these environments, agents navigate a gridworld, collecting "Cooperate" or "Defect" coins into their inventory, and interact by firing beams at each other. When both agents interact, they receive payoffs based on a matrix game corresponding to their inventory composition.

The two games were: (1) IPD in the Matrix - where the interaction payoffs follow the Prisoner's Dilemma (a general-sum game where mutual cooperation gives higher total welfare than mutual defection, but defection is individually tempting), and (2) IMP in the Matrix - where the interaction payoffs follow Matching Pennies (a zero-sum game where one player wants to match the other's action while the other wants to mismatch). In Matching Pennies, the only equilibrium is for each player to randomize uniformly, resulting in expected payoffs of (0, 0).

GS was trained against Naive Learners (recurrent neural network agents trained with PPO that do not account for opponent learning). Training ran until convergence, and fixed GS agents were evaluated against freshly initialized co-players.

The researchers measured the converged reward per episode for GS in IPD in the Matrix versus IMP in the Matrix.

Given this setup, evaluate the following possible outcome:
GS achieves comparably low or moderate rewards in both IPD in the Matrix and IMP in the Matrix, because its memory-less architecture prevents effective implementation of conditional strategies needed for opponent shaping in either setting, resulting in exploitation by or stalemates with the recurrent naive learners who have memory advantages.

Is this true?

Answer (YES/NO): NO